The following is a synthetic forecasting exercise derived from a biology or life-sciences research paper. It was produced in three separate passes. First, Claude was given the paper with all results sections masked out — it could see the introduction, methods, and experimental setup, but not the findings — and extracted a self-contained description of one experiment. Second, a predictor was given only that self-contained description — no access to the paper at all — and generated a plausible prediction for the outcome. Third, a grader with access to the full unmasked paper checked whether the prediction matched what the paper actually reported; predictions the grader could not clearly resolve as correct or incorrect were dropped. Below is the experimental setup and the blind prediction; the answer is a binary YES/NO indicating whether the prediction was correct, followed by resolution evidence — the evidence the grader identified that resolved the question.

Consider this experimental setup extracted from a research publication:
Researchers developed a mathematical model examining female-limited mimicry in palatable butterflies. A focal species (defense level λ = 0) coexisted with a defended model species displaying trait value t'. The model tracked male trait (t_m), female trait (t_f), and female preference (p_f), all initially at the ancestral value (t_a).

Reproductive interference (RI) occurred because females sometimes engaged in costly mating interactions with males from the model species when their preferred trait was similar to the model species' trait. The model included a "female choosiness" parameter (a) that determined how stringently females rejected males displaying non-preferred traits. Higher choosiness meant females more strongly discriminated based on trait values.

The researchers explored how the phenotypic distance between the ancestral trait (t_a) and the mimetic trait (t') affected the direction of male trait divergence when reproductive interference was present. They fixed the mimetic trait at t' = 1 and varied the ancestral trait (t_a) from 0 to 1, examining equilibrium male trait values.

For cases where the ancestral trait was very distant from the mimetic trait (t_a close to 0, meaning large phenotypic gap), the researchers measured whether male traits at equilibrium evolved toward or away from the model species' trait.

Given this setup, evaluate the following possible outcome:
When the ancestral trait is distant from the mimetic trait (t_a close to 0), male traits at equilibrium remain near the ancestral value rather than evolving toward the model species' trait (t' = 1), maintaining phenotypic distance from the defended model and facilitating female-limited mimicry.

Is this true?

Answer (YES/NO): NO